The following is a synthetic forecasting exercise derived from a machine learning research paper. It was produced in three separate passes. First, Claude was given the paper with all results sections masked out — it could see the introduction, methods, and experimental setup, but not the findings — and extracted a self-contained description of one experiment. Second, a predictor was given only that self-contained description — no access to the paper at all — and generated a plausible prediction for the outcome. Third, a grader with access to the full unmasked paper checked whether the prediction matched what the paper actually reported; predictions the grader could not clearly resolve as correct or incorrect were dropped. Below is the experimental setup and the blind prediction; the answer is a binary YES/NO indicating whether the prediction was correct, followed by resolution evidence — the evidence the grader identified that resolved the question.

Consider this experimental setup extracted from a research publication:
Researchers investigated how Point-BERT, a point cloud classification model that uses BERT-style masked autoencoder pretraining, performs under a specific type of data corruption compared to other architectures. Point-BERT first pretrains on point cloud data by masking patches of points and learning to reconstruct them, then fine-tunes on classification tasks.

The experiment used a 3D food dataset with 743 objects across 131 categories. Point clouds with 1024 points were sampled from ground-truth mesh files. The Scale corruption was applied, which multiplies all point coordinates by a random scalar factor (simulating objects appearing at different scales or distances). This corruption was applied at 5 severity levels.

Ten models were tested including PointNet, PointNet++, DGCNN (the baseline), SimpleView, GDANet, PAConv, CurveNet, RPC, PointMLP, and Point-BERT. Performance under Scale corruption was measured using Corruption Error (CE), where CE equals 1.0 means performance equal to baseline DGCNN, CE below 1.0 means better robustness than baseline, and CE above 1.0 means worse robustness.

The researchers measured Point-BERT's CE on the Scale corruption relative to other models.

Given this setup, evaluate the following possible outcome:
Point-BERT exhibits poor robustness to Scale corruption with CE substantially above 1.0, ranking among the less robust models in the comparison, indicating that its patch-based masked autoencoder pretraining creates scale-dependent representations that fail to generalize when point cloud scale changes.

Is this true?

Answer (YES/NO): NO